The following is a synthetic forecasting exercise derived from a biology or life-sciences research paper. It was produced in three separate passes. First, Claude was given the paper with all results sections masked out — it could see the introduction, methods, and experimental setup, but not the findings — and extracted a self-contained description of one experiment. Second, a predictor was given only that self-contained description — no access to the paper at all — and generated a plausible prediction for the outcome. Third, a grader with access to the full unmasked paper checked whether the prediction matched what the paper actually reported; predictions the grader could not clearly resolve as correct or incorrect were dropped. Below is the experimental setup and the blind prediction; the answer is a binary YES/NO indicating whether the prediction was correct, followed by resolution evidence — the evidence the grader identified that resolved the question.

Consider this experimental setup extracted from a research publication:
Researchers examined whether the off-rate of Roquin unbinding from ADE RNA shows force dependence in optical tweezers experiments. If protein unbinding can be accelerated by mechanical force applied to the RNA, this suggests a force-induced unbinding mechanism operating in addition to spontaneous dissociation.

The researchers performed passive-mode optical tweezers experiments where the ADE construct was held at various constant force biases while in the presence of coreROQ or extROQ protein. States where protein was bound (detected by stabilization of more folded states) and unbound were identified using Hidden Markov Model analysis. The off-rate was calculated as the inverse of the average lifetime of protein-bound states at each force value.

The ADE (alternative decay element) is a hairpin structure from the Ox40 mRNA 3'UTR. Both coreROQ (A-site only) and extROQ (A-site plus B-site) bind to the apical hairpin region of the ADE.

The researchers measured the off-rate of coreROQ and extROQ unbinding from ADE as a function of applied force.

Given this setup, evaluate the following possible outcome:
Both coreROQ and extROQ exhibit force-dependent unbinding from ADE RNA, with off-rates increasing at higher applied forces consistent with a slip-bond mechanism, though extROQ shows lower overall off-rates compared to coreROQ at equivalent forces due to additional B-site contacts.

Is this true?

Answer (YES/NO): YES